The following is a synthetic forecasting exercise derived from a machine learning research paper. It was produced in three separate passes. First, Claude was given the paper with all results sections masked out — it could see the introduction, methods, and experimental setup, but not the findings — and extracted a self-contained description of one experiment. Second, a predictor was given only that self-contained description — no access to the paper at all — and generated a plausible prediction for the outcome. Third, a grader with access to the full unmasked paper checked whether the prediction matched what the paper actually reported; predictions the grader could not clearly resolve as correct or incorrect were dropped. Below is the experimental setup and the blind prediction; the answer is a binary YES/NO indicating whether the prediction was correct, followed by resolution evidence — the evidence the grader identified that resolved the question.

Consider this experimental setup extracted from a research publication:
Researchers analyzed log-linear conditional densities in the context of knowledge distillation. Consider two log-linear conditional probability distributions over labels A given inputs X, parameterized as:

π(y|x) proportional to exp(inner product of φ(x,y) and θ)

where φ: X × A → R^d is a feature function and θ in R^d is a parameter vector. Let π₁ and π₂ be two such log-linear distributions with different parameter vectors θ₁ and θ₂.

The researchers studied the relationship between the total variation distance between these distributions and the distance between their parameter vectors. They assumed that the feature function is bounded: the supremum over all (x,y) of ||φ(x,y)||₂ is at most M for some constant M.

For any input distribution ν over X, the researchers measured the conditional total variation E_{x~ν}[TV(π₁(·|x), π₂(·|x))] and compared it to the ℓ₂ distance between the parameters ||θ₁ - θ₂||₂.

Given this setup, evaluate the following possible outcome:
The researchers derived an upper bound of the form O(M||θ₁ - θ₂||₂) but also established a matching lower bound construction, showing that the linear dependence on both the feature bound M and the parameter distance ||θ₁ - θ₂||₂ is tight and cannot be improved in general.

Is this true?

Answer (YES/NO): NO